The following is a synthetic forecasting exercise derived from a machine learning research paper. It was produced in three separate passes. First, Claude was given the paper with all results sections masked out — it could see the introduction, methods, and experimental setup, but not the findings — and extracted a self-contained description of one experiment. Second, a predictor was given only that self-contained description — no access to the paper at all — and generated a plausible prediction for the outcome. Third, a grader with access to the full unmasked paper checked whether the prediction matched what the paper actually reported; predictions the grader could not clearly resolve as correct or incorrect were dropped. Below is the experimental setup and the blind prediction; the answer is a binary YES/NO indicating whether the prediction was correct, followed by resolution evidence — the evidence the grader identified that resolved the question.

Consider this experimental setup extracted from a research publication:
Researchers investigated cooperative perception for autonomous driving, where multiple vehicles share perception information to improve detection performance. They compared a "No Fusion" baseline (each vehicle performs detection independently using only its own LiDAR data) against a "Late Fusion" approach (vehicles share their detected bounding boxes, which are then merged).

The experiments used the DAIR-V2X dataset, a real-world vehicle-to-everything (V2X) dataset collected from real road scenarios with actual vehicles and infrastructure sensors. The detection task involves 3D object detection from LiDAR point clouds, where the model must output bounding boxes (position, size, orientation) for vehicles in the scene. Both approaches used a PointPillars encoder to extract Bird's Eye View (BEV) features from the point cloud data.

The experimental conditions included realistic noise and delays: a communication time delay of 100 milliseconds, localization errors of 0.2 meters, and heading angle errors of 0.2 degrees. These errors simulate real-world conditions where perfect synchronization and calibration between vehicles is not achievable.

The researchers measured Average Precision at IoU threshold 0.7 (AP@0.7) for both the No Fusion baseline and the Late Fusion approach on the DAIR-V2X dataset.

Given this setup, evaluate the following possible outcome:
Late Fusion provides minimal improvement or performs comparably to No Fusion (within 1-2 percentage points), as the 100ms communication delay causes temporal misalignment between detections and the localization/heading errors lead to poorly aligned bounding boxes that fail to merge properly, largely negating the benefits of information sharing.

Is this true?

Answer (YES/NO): NO